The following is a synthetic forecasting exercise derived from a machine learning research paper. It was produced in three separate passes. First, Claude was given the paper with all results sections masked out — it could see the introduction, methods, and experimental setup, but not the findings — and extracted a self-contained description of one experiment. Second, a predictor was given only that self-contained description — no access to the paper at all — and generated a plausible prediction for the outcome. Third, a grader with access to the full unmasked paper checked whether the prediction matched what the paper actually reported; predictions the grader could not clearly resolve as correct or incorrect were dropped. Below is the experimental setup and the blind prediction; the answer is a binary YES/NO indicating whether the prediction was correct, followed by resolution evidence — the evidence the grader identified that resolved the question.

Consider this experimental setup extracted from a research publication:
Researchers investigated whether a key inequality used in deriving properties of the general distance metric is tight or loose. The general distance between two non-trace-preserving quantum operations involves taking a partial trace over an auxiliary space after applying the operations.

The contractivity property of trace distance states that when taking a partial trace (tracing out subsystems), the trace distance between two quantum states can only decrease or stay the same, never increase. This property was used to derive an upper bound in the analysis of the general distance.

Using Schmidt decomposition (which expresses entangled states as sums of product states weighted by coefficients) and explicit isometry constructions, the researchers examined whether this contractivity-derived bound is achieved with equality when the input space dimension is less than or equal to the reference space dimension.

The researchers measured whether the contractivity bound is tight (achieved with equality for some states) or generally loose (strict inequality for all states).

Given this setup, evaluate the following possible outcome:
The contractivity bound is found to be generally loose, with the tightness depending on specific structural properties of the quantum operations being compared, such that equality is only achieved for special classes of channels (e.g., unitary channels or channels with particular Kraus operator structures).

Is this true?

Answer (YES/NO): NO